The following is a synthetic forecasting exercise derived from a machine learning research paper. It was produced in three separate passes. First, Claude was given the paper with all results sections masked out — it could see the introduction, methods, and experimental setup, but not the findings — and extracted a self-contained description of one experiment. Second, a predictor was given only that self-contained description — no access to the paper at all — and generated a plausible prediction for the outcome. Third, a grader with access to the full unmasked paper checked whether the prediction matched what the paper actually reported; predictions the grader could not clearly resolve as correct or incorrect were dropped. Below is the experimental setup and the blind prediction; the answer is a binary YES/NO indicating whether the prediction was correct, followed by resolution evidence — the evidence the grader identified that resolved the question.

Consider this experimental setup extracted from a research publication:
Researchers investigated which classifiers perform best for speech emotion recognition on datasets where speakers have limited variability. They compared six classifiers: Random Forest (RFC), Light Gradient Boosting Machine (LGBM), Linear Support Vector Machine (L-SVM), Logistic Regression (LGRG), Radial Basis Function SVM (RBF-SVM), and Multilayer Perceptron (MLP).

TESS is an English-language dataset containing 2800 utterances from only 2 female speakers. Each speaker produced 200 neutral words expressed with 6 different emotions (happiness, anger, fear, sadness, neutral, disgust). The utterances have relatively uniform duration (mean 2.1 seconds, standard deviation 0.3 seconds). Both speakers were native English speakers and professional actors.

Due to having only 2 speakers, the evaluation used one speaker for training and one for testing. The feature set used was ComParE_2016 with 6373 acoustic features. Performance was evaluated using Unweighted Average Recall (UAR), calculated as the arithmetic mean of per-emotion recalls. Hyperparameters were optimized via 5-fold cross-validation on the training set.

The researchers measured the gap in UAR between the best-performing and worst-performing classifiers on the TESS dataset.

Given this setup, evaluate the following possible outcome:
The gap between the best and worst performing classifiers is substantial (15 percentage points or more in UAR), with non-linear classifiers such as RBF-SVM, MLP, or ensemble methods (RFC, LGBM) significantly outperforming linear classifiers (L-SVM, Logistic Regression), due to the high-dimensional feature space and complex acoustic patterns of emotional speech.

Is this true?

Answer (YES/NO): NO